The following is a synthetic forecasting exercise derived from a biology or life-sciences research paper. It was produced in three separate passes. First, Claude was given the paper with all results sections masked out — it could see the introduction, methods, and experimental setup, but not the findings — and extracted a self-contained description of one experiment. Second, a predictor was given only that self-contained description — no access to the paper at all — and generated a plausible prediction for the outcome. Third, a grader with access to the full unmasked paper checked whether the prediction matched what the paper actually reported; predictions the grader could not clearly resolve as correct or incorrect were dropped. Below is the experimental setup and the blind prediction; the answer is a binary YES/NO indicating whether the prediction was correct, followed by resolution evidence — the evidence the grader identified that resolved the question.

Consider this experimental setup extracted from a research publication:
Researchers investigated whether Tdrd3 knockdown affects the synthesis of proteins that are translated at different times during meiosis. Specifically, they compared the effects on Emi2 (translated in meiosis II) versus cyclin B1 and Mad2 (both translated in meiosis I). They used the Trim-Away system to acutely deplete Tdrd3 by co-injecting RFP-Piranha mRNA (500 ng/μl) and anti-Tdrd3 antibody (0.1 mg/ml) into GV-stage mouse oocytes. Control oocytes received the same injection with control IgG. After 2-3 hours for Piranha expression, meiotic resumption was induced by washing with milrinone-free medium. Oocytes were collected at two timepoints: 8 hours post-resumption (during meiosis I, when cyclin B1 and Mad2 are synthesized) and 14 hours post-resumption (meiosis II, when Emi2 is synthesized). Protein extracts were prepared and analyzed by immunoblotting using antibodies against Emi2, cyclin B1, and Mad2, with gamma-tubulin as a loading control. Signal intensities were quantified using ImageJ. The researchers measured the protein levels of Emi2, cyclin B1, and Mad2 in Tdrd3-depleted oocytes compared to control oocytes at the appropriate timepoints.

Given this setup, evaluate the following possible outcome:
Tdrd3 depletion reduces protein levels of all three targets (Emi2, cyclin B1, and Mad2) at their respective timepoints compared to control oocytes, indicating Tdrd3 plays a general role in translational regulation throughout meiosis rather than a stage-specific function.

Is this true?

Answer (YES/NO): NO